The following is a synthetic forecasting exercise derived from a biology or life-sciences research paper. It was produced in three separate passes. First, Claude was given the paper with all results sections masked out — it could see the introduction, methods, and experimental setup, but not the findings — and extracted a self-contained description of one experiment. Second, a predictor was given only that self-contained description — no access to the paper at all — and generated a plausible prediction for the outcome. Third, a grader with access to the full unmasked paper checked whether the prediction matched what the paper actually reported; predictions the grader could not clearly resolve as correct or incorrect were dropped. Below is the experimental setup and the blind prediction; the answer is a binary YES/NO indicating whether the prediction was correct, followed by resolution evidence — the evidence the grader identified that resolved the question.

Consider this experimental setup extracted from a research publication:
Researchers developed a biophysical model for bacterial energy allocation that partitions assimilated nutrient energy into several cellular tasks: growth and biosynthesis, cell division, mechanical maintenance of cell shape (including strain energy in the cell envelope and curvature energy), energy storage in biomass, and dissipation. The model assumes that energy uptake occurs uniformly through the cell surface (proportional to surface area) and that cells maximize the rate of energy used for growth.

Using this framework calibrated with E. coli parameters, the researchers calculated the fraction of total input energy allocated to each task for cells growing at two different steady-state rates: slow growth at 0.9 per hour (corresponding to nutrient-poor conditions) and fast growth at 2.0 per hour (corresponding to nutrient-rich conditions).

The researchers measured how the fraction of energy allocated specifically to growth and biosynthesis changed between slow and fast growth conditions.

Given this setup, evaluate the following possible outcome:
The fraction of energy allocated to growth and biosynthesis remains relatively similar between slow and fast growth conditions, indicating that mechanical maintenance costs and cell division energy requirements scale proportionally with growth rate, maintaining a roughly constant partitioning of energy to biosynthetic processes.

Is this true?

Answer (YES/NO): NO